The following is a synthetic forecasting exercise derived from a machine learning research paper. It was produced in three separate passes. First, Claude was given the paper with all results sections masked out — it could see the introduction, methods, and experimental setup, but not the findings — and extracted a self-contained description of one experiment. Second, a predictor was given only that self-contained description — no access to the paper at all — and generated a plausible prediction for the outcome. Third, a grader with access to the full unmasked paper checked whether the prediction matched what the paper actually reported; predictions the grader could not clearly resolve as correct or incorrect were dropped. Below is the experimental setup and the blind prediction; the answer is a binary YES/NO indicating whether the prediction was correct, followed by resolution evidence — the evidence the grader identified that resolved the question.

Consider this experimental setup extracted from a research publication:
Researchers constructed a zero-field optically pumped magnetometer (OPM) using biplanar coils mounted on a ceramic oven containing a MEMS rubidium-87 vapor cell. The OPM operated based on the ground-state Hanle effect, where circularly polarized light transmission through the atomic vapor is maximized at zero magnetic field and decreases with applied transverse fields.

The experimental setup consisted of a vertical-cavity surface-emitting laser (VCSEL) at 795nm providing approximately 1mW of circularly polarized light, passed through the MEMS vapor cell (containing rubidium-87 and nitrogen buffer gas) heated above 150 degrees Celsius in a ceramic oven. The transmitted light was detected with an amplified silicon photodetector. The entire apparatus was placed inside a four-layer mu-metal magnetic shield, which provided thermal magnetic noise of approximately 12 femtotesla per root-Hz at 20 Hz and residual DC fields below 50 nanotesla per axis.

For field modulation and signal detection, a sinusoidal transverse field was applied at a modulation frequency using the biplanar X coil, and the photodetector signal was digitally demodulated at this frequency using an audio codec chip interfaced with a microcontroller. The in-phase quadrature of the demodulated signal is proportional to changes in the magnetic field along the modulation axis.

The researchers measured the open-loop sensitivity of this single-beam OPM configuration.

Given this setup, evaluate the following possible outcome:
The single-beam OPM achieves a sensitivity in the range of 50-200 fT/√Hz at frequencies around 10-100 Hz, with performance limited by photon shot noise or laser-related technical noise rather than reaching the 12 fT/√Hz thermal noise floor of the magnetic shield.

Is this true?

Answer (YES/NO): NO